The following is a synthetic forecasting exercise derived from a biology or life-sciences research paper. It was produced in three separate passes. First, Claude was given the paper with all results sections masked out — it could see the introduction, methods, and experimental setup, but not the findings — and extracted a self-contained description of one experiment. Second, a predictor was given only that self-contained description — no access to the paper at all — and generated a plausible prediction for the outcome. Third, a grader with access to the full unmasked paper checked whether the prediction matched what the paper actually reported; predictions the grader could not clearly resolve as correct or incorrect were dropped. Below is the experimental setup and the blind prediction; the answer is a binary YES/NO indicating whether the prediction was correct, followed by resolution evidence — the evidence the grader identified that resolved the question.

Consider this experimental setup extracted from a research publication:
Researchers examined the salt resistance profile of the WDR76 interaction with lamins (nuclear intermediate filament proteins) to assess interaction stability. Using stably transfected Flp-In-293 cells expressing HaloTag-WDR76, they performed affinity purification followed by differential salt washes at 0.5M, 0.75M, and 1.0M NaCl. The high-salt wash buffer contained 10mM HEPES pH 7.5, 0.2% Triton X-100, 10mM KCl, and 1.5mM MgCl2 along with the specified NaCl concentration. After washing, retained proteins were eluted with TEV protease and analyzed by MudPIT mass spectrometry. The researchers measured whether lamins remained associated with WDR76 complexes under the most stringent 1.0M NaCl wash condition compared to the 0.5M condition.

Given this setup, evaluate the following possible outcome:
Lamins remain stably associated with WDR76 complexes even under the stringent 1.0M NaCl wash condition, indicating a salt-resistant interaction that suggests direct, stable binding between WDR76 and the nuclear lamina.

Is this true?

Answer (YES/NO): YES